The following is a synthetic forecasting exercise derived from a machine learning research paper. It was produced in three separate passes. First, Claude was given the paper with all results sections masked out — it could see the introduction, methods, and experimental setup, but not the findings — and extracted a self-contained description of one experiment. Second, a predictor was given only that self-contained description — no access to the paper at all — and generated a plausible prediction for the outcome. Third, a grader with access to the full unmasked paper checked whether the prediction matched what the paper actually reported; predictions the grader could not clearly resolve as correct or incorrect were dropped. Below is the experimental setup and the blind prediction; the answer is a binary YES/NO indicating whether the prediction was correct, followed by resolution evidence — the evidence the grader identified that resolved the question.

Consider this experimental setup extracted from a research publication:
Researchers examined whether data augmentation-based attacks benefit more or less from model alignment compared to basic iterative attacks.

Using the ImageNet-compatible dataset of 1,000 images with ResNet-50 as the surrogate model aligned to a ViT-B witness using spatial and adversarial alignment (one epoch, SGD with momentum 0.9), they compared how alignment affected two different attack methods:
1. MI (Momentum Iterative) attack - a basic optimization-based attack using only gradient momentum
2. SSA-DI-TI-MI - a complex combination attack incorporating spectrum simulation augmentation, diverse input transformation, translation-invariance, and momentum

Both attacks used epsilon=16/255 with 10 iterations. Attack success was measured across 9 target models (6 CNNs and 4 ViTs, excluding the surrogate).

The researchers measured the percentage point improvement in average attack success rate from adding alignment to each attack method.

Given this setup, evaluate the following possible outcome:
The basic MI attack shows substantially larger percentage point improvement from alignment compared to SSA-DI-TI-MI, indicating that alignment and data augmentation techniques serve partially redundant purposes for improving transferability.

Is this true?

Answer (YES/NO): YES